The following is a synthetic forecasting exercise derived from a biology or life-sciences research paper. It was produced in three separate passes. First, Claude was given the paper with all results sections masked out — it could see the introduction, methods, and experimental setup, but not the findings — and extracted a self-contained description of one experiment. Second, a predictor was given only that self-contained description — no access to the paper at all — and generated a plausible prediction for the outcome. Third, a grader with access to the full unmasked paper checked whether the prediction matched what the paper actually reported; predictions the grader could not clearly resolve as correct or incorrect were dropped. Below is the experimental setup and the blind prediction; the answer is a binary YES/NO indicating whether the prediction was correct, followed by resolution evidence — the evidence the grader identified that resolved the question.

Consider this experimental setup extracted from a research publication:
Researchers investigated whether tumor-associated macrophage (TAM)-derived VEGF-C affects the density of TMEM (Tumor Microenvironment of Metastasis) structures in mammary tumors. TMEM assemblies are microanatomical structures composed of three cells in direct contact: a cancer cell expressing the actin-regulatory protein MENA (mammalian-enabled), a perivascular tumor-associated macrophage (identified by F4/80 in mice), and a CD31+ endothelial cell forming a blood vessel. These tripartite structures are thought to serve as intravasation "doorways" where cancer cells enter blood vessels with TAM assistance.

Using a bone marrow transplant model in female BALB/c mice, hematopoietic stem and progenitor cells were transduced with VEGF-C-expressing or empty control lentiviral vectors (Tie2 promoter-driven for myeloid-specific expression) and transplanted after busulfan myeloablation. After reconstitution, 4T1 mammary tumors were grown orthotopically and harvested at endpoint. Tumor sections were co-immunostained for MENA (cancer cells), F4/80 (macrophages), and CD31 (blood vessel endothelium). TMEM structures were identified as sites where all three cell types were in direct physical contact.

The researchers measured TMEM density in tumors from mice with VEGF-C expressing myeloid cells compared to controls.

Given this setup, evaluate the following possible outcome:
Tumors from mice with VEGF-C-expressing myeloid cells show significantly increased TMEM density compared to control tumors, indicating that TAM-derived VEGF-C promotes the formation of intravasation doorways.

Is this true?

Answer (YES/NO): NO